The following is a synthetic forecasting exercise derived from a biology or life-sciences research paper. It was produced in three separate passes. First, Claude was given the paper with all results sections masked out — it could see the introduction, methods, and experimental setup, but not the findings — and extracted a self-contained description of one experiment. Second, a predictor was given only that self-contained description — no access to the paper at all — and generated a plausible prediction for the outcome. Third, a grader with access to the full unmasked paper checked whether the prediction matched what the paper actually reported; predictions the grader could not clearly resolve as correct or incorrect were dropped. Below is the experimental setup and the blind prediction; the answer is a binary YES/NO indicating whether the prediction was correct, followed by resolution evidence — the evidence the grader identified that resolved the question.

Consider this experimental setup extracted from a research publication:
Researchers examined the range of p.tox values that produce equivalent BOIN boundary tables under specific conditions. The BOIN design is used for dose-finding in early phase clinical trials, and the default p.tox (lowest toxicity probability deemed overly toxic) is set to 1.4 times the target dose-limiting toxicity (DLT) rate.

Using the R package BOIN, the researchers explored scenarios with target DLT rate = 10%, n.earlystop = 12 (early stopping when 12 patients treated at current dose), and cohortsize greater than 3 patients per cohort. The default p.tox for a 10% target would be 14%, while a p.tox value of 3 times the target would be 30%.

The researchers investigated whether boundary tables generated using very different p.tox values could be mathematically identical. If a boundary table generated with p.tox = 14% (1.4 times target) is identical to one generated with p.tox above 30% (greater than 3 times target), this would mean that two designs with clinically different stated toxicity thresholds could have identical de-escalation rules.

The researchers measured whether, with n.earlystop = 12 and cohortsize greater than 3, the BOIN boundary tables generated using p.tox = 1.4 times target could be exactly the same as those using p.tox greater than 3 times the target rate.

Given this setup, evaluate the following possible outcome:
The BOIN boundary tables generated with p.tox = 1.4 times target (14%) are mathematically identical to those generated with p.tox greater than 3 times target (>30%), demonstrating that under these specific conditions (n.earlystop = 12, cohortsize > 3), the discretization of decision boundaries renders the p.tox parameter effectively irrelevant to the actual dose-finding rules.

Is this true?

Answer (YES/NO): YES